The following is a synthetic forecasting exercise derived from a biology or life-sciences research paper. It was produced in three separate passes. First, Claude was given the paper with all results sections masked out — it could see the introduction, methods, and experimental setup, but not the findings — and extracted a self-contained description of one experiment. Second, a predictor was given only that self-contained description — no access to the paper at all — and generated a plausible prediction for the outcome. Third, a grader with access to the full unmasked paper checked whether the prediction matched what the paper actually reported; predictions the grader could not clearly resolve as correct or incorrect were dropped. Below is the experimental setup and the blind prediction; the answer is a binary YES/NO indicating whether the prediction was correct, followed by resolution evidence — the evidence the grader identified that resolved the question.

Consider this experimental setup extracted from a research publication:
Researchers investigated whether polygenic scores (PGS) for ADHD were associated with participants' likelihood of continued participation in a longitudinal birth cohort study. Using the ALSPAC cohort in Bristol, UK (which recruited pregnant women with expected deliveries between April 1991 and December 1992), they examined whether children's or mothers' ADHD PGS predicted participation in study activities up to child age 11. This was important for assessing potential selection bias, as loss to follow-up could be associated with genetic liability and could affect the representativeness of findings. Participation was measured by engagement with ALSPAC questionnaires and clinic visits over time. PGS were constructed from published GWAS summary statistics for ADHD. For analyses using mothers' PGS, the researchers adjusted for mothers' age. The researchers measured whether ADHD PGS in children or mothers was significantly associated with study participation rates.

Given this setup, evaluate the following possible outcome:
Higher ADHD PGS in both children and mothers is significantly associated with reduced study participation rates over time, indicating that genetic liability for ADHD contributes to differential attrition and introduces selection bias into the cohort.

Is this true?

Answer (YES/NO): YES